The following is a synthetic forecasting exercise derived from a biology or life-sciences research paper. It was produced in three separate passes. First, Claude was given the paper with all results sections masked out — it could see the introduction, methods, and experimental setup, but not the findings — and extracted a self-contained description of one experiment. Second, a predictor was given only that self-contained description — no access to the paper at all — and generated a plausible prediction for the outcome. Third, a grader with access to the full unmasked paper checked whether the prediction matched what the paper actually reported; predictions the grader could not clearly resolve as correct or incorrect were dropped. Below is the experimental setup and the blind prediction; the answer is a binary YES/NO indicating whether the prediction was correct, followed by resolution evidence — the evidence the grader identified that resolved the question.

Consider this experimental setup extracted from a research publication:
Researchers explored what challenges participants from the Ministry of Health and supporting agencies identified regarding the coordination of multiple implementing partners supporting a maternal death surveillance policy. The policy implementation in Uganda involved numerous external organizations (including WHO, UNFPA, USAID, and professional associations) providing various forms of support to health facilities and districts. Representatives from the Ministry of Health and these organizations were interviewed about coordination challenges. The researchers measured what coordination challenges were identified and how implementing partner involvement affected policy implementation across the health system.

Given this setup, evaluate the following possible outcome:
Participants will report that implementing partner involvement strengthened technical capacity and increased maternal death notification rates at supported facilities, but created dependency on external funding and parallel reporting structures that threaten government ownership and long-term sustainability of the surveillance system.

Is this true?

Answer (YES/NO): NO